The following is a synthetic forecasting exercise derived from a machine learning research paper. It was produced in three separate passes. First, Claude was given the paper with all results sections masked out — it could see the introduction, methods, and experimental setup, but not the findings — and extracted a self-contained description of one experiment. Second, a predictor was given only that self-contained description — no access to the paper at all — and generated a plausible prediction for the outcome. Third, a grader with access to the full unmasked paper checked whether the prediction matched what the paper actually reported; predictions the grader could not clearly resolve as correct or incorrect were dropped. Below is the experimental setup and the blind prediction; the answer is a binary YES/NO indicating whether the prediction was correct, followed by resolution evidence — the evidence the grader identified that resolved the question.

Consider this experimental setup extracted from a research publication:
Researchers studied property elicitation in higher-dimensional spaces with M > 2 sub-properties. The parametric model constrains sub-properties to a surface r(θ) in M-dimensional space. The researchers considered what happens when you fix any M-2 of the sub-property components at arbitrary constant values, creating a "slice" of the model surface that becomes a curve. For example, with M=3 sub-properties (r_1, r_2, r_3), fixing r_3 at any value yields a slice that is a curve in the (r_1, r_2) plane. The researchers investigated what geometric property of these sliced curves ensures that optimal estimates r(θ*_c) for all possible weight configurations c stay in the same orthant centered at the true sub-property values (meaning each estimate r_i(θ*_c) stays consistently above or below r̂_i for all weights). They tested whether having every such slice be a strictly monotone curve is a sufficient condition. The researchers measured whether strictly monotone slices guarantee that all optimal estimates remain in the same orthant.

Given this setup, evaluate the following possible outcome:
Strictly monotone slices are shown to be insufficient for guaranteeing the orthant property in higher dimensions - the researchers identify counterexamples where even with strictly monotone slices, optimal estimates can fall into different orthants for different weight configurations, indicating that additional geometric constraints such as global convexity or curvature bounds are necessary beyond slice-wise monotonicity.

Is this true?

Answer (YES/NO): NO